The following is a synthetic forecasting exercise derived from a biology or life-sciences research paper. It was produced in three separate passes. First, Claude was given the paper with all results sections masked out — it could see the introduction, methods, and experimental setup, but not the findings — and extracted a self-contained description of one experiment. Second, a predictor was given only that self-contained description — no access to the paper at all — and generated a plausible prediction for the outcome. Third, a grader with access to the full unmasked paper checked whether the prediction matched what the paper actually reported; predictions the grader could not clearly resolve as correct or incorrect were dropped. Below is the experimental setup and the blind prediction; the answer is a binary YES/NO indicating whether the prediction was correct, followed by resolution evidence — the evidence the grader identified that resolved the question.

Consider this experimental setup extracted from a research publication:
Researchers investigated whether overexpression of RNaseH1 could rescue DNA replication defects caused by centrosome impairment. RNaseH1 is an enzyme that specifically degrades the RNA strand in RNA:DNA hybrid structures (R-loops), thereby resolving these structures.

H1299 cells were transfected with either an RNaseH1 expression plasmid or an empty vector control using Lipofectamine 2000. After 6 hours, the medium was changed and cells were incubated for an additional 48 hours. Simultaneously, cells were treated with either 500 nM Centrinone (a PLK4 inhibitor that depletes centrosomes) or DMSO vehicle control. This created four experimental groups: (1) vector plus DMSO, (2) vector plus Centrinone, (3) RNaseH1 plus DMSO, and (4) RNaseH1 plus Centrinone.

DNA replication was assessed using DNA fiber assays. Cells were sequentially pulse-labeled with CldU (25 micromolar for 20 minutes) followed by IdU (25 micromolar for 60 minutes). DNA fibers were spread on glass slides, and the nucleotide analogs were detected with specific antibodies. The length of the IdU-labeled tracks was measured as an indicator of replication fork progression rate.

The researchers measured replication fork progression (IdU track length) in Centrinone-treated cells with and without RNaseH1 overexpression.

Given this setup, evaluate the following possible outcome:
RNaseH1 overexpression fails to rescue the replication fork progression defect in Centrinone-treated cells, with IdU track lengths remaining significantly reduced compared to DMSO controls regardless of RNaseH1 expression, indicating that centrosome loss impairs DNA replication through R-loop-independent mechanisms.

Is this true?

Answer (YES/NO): NO